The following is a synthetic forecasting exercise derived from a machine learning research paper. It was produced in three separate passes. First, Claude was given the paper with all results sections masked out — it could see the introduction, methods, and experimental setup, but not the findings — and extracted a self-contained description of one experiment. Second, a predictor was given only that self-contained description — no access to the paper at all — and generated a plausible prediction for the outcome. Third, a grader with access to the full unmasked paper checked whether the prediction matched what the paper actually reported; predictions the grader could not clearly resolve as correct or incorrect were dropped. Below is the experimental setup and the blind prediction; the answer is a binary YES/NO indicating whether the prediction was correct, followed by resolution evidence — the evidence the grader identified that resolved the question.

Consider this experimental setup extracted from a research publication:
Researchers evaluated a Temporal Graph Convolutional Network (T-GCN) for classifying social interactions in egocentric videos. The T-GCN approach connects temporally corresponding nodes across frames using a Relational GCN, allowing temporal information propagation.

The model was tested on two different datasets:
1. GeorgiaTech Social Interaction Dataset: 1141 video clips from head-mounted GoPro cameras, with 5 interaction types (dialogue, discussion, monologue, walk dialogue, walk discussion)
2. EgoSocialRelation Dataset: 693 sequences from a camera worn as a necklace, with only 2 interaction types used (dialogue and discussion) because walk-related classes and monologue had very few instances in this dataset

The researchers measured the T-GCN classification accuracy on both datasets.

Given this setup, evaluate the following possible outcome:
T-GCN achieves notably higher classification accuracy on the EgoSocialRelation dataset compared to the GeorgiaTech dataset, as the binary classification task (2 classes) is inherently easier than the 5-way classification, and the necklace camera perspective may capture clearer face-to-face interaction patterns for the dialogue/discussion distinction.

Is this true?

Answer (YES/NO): YES